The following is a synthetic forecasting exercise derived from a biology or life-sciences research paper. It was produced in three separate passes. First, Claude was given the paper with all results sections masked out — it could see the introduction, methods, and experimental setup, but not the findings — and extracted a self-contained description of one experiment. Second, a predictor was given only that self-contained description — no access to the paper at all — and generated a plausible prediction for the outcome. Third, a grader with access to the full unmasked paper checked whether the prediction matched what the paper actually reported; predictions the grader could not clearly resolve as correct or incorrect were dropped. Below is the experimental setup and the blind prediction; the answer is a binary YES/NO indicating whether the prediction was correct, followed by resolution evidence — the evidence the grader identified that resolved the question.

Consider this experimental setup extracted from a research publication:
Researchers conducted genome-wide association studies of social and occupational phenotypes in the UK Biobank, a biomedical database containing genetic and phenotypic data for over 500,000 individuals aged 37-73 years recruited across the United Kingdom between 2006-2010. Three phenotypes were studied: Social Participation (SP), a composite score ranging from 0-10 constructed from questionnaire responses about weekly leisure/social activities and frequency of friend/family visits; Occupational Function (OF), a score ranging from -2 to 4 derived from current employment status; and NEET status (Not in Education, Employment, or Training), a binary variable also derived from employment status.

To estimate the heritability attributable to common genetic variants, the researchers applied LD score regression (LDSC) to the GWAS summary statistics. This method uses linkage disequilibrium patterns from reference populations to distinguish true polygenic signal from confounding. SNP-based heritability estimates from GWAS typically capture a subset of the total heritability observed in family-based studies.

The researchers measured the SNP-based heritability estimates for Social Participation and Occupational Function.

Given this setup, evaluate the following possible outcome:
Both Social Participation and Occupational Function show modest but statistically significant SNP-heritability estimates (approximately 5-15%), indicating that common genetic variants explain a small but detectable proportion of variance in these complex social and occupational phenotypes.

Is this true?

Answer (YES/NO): NO